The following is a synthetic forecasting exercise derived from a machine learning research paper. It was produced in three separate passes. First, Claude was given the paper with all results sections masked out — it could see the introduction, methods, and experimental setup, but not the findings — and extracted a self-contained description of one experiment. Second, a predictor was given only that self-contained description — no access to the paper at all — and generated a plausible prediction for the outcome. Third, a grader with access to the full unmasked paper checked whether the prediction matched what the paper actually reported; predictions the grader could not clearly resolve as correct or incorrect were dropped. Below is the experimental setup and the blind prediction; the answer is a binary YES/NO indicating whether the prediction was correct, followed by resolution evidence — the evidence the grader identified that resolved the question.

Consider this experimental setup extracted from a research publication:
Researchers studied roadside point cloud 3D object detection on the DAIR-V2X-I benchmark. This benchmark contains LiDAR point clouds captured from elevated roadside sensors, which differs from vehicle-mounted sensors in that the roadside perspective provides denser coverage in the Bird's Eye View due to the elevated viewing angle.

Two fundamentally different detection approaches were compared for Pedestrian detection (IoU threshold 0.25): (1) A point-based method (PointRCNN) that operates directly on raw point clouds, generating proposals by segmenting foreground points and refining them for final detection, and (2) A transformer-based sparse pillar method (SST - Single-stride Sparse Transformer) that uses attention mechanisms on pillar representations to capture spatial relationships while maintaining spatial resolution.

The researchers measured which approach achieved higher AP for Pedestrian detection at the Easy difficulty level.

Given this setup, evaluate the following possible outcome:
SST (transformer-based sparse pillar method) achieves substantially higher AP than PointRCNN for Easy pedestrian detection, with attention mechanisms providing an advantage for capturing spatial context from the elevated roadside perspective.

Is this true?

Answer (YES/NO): YES